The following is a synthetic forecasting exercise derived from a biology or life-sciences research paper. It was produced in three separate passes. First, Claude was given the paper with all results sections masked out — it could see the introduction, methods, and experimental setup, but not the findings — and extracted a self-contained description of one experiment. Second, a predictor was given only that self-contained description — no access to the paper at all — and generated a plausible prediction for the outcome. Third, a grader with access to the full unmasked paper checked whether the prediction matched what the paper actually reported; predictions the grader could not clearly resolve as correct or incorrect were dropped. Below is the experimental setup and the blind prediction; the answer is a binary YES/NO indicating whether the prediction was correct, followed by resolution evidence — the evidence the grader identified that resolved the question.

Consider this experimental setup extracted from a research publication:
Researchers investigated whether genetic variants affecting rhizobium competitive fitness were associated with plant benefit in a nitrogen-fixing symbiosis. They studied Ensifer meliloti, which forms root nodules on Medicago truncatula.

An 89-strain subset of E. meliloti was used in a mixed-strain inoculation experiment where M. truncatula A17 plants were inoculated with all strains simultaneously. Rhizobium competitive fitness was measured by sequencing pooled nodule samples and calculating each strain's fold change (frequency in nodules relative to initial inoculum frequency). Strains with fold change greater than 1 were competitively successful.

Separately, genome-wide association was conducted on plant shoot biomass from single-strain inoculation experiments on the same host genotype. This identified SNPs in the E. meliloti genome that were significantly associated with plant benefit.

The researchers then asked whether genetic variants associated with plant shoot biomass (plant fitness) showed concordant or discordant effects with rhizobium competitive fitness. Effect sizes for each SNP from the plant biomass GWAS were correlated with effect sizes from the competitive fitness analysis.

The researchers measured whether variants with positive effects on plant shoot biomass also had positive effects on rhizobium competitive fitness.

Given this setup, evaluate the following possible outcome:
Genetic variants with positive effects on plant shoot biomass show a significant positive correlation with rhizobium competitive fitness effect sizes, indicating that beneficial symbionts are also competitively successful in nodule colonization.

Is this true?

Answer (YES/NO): NO